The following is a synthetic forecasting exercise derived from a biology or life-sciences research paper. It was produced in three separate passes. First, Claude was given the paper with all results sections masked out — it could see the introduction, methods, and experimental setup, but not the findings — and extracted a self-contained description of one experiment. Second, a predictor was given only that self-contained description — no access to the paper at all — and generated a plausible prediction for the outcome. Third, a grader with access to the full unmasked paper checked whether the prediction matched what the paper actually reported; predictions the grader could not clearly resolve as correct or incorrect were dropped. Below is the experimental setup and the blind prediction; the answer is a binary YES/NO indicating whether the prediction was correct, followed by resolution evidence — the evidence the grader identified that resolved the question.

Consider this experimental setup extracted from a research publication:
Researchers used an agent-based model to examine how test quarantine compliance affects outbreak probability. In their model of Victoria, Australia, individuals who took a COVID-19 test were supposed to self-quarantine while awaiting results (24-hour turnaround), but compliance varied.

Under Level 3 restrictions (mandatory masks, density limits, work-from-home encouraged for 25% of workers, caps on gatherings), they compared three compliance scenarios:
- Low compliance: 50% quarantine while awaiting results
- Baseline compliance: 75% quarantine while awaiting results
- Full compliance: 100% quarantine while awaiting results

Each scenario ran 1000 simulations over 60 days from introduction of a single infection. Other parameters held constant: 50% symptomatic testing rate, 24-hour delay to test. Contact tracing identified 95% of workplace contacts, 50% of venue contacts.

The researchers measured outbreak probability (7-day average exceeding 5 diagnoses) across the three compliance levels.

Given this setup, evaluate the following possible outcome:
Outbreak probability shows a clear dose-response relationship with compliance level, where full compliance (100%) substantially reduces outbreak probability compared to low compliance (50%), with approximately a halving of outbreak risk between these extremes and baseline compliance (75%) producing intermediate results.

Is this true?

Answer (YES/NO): NO